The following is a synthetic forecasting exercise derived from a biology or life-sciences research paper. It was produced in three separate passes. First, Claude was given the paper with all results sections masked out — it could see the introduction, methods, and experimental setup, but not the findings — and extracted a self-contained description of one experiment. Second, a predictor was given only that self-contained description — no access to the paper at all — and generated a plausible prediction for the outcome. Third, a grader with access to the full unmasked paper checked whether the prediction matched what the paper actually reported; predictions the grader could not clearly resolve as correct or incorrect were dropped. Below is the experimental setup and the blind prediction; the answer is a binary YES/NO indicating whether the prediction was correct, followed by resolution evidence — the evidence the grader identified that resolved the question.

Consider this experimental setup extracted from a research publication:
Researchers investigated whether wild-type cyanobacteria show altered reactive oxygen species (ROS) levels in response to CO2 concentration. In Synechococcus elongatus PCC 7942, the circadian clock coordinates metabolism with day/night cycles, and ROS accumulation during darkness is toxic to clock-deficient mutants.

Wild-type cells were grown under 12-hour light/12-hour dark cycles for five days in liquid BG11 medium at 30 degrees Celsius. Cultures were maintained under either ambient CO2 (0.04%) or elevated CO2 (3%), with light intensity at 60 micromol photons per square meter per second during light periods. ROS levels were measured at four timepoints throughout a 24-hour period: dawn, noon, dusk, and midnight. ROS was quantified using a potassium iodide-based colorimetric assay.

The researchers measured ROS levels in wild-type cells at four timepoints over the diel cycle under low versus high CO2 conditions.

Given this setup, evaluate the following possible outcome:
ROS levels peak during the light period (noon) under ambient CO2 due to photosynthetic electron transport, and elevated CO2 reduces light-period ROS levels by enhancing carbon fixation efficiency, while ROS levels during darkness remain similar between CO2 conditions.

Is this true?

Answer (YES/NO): NO